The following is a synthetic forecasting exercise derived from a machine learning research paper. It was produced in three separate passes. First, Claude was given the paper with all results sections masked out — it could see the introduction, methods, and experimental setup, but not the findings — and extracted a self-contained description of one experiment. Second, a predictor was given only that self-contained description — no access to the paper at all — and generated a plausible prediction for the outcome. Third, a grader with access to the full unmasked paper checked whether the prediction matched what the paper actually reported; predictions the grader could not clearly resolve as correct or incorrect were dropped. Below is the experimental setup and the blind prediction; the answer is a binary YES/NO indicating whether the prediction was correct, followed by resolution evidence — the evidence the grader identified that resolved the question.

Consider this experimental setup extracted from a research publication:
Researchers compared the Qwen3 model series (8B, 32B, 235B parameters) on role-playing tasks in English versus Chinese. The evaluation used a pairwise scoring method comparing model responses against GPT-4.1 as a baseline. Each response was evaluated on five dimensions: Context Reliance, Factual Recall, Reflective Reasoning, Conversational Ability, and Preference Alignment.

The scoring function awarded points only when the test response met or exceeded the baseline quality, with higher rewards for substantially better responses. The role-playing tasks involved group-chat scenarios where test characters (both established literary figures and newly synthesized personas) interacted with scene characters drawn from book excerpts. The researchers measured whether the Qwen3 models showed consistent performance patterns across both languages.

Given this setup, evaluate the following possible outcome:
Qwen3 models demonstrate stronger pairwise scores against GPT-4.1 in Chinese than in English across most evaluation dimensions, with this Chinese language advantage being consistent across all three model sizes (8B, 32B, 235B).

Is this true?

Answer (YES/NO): YES